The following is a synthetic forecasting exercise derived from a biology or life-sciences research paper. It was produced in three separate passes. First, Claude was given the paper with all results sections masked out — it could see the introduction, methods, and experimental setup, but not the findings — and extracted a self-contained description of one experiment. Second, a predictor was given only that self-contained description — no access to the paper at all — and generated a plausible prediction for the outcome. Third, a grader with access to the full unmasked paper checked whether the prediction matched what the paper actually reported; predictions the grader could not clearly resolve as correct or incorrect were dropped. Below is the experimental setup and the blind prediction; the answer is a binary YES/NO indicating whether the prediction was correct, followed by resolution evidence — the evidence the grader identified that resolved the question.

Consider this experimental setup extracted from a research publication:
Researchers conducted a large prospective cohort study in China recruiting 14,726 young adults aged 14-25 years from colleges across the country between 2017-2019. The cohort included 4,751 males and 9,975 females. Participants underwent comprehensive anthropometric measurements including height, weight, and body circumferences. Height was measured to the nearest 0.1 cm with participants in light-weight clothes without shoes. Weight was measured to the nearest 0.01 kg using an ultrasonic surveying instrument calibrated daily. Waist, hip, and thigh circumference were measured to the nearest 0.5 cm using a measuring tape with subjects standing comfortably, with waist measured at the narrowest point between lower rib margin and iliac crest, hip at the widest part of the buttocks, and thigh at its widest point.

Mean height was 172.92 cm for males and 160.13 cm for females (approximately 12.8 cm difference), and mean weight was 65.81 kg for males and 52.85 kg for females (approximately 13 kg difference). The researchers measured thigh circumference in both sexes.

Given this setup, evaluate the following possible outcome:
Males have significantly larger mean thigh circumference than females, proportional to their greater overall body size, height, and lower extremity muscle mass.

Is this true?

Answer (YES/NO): NO